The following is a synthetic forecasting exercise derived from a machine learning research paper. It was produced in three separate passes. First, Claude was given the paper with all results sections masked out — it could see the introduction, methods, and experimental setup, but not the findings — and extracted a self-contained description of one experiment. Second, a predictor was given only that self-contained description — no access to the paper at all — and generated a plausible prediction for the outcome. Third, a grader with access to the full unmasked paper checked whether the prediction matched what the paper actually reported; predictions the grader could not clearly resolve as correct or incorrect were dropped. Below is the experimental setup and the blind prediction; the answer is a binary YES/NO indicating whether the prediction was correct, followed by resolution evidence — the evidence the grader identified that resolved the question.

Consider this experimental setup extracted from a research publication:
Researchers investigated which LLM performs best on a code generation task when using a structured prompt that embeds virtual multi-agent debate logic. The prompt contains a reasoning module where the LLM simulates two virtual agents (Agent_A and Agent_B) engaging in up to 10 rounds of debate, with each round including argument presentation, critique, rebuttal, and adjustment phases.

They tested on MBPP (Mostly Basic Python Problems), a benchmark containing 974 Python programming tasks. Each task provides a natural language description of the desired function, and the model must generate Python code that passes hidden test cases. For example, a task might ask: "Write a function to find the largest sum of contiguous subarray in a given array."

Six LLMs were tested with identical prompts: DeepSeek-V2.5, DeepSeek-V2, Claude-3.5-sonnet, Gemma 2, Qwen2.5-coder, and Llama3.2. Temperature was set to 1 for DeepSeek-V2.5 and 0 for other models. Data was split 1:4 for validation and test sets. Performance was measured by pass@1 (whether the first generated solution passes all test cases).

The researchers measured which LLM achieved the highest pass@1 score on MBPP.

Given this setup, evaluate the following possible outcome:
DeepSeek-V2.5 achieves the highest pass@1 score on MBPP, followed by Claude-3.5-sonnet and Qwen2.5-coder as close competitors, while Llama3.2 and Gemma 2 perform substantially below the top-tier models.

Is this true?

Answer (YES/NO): NO